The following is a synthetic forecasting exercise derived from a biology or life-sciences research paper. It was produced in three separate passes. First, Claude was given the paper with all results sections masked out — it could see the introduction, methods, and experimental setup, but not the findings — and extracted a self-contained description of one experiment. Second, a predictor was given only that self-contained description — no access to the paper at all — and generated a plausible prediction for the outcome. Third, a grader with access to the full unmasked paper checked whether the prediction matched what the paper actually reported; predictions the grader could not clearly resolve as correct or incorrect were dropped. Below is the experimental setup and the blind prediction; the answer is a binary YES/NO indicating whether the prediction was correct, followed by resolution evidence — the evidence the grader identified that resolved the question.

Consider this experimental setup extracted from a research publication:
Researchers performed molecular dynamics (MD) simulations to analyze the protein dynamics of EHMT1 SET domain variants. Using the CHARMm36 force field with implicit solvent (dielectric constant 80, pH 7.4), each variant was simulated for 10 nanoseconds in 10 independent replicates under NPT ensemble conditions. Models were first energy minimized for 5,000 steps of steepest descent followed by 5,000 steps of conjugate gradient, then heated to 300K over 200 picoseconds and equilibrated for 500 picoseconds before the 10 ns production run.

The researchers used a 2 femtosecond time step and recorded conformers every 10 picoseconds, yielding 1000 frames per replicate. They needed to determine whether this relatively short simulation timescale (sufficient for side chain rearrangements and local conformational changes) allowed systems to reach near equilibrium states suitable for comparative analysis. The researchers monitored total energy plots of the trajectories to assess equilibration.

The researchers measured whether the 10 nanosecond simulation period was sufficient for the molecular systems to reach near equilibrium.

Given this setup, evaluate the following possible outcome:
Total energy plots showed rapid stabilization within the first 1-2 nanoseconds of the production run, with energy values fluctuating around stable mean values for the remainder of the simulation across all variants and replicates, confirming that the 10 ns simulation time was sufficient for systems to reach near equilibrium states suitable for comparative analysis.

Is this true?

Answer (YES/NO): NO